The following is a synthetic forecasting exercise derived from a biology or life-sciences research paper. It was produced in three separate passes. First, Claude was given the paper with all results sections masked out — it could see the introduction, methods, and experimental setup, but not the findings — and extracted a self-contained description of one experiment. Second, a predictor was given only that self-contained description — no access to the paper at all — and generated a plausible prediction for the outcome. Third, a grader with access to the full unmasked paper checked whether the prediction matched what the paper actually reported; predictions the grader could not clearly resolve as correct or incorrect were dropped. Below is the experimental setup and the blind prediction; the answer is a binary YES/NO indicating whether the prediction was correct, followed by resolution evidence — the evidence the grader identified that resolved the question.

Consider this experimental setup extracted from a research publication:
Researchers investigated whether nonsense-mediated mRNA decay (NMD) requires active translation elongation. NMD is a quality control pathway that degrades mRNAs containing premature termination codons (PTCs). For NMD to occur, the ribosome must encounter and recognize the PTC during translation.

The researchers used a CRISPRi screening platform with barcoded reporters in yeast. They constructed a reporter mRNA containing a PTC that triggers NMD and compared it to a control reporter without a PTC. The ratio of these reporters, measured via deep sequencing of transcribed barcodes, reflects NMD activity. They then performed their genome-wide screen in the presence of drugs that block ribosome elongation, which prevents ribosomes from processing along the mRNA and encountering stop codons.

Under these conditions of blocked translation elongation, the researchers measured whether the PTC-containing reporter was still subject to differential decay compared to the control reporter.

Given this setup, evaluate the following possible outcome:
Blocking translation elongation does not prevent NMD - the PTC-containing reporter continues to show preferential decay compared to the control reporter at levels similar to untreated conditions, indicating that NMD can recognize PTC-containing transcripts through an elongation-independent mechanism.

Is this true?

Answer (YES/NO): NO